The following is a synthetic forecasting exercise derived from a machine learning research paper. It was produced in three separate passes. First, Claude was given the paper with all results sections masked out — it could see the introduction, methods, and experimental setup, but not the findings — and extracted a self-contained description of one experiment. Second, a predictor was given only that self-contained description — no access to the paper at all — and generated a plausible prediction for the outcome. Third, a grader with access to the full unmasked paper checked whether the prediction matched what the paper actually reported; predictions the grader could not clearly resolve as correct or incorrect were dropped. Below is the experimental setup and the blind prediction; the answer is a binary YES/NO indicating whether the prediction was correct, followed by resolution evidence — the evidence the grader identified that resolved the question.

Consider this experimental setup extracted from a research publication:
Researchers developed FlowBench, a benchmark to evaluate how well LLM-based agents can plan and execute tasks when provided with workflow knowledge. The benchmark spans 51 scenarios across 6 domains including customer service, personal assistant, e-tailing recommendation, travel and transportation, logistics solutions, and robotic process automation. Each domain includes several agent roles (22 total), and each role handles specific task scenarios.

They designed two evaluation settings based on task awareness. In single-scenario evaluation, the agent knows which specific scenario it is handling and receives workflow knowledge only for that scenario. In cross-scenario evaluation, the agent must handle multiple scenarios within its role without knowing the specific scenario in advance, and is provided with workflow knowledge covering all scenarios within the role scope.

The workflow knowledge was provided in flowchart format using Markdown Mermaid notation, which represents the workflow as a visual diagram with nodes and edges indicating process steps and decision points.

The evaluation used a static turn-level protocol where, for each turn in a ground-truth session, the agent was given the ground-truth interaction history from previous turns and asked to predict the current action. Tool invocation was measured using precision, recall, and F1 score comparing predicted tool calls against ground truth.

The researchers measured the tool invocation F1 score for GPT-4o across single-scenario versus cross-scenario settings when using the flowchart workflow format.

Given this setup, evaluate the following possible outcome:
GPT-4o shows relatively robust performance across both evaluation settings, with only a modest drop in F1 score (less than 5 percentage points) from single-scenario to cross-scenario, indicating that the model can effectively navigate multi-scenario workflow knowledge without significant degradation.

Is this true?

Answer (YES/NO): NO